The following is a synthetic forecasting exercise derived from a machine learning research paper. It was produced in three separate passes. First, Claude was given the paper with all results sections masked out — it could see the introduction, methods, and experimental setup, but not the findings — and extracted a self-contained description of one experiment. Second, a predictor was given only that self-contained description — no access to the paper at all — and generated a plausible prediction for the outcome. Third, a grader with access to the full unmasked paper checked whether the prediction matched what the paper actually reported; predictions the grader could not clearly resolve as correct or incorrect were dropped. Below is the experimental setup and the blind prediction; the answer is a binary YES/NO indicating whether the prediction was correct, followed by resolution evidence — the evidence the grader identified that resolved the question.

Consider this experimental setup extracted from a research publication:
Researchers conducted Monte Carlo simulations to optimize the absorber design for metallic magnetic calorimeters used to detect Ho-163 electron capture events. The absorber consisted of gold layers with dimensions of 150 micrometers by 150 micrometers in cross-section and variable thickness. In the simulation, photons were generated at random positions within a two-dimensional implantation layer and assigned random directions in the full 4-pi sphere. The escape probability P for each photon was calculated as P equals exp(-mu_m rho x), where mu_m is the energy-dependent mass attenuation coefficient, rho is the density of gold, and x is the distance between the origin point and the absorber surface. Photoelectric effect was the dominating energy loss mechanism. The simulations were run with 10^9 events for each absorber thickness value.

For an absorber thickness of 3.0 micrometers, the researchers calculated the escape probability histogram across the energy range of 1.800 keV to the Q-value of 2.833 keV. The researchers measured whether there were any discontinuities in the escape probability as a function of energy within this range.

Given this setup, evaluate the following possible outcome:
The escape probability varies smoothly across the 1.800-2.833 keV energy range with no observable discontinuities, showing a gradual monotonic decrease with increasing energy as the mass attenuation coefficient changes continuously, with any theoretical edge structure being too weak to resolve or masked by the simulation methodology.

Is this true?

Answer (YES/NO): NO